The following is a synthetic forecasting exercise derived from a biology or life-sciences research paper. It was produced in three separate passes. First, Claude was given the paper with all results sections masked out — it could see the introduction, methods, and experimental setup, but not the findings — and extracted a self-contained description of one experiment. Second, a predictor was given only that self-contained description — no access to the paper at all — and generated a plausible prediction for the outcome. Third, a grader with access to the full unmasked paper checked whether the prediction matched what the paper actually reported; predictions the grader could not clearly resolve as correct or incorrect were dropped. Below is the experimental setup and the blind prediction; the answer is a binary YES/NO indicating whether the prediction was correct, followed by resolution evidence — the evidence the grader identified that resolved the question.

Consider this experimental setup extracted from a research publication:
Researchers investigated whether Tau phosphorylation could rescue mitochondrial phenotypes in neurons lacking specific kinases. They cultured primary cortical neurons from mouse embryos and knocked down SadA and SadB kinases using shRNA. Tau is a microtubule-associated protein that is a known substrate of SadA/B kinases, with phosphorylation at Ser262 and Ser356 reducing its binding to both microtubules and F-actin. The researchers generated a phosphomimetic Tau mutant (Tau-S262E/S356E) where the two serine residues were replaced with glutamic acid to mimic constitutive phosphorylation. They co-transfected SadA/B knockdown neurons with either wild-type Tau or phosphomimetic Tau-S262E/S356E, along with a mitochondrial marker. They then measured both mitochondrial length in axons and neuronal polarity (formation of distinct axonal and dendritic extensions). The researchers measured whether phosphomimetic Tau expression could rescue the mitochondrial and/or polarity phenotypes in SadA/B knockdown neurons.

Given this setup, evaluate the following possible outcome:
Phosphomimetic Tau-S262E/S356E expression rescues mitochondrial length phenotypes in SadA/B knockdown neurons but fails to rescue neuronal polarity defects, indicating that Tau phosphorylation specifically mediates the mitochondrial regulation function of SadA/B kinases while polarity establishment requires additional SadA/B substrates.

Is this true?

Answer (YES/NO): NO